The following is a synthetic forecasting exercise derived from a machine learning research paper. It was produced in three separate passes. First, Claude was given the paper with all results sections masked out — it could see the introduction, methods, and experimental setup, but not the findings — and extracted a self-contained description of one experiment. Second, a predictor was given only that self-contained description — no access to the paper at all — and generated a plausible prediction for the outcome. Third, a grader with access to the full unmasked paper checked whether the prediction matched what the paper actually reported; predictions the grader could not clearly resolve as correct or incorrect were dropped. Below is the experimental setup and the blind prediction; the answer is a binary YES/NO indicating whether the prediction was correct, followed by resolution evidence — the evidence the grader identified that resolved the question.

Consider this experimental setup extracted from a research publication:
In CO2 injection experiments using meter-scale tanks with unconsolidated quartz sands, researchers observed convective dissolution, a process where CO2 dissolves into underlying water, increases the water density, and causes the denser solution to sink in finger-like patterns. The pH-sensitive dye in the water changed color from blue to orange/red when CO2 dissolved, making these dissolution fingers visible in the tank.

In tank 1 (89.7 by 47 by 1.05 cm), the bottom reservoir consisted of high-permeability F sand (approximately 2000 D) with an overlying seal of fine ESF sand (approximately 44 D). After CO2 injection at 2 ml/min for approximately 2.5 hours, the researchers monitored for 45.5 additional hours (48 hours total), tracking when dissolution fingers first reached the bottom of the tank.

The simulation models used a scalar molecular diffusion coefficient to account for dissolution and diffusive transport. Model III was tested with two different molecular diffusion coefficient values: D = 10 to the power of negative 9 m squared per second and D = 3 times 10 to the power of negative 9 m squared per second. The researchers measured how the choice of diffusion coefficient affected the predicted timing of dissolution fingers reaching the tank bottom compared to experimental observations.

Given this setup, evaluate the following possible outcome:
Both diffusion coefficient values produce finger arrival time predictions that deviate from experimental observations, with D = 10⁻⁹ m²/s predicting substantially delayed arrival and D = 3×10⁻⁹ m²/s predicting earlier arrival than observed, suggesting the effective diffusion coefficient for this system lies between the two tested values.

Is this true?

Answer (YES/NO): NO